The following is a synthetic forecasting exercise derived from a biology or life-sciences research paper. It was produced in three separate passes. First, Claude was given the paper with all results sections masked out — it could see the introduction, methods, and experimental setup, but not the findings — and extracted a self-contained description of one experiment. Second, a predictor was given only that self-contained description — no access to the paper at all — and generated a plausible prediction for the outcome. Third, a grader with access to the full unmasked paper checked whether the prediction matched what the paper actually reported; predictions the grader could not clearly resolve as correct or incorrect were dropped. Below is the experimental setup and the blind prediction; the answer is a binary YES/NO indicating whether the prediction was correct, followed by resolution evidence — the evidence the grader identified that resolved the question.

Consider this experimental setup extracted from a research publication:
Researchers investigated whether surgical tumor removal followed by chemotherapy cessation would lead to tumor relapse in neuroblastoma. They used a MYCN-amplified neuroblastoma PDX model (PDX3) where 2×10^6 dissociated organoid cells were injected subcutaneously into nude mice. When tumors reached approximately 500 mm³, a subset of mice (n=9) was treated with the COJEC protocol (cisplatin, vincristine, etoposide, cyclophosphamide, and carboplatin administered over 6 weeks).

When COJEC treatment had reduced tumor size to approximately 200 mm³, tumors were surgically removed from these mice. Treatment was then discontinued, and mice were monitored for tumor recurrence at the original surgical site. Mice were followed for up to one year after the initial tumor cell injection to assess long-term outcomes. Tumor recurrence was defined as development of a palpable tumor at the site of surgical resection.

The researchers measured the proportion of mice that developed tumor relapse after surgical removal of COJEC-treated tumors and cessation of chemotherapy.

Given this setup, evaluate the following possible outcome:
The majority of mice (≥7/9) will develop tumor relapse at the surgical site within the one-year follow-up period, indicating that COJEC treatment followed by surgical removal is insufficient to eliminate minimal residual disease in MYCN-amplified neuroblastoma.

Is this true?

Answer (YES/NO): NO